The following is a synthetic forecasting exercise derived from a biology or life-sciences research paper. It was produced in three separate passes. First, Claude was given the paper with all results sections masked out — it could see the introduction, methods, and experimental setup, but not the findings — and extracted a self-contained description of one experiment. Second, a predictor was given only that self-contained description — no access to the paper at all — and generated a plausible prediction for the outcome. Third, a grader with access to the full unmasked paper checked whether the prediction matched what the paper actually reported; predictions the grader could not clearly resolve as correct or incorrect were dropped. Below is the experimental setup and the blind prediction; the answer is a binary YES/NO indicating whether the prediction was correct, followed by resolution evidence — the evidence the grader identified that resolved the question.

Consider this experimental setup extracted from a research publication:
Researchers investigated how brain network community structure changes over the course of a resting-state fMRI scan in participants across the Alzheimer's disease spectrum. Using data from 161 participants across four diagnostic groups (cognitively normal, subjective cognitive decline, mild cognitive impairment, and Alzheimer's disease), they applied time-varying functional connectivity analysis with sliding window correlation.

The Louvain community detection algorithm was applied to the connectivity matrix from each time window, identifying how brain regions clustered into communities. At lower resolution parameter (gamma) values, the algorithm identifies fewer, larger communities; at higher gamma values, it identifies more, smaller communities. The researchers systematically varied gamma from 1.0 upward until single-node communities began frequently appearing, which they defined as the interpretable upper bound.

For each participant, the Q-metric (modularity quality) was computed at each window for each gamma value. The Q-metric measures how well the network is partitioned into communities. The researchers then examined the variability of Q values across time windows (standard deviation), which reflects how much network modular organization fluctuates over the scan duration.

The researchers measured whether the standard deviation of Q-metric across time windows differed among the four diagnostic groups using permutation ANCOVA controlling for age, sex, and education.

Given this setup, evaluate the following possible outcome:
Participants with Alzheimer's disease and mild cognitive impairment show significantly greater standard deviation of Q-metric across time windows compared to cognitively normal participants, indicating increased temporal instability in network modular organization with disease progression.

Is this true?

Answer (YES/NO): NO